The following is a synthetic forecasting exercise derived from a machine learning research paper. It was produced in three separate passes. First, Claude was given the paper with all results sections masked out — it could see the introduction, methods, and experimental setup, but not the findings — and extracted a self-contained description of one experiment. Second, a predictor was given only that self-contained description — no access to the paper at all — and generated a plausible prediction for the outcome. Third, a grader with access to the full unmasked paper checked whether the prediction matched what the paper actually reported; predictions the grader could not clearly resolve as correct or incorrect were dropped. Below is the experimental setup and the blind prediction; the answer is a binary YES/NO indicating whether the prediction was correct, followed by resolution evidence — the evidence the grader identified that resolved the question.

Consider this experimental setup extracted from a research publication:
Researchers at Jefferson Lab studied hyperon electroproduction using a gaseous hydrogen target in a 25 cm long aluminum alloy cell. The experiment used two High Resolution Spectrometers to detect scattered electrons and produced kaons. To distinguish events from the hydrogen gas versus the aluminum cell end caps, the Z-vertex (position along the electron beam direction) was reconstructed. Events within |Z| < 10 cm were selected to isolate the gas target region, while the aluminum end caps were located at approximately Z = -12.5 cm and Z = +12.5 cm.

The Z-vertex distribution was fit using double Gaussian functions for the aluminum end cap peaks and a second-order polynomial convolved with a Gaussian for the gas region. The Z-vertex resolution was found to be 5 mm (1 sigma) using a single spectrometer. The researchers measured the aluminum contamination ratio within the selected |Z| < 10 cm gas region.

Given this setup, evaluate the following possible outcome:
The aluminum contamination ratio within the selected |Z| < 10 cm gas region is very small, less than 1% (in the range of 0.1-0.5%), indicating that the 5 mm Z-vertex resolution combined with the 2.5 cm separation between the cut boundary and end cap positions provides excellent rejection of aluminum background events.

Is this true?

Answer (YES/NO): YES